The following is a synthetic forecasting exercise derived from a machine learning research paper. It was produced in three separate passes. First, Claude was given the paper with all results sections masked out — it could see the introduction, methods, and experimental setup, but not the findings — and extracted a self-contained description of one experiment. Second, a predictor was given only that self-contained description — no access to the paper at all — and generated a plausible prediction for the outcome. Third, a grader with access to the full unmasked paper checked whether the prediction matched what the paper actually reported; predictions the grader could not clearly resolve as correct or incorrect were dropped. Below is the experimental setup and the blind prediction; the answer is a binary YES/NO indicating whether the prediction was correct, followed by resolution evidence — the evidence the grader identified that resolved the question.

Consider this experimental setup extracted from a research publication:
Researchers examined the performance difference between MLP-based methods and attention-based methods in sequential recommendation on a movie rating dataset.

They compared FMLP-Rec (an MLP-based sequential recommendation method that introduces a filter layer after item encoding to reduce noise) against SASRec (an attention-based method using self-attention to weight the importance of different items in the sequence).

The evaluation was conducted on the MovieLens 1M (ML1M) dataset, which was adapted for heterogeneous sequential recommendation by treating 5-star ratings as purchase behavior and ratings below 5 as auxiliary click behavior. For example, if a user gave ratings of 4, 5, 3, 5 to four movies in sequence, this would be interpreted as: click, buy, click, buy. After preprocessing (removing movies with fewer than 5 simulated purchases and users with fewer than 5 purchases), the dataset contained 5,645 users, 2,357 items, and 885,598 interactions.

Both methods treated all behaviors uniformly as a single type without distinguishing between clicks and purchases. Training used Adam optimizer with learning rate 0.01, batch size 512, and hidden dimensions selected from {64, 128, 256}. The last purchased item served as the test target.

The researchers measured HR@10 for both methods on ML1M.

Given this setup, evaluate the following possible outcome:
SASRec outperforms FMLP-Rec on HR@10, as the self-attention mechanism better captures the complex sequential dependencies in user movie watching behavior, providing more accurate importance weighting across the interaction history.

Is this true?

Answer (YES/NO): YES